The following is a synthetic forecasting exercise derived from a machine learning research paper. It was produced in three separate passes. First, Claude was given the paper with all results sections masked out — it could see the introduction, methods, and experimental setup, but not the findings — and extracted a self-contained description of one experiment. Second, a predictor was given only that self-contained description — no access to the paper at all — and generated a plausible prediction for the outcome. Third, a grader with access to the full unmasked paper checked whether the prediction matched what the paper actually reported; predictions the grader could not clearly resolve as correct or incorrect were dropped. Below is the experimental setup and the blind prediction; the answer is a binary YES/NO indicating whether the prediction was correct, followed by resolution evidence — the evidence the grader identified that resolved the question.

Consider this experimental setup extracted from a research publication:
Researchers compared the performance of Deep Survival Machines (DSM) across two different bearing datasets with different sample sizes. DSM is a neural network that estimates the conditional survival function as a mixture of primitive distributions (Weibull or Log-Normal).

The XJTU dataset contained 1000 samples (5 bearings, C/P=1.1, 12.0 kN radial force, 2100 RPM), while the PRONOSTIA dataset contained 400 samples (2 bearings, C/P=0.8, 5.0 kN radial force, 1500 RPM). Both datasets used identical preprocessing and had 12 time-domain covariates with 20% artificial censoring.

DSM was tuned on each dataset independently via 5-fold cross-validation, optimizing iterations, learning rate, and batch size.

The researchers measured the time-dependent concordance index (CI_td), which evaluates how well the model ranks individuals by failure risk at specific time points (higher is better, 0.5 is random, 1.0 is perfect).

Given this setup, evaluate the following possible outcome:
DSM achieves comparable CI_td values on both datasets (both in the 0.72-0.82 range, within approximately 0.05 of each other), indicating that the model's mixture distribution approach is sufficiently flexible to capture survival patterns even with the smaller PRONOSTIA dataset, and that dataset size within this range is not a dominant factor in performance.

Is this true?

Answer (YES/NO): NO